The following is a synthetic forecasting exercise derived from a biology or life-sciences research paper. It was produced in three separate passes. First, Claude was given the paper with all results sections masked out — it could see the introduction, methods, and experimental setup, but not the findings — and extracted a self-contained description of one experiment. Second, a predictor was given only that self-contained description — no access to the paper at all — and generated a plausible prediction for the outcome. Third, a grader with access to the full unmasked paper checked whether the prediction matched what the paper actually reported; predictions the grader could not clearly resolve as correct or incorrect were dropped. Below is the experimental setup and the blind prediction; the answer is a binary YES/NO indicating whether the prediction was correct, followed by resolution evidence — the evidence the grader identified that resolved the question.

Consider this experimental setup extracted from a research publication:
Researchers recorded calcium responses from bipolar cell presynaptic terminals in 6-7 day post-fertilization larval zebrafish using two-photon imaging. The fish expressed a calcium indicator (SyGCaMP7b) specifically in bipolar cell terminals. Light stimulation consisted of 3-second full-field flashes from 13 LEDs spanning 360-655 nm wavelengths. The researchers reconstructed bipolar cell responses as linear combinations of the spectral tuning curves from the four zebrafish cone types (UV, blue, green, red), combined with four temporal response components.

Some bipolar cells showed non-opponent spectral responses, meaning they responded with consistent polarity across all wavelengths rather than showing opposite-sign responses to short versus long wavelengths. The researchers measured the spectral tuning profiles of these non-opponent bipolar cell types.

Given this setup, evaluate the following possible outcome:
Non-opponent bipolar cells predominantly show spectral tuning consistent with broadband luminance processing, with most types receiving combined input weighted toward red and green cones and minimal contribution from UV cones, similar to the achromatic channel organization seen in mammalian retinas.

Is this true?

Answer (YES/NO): NO